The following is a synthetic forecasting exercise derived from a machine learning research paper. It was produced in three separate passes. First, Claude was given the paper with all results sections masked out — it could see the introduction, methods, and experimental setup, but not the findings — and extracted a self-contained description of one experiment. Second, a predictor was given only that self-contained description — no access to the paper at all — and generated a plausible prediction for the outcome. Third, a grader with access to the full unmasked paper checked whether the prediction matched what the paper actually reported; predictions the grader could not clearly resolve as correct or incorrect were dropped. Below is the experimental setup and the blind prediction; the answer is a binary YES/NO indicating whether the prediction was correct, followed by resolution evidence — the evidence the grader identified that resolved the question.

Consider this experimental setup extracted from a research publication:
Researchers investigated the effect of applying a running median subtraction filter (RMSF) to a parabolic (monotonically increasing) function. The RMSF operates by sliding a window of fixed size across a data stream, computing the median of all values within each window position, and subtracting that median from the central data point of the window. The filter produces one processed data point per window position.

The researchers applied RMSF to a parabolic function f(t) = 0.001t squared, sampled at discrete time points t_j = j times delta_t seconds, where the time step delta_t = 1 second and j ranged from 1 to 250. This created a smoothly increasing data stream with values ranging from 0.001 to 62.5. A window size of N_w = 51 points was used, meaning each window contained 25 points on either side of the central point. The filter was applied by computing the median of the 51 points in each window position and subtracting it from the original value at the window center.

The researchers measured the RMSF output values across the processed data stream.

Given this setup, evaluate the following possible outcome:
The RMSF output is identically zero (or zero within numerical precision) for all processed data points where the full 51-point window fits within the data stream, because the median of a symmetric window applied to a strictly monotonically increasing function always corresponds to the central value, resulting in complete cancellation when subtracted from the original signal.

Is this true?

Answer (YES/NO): YES